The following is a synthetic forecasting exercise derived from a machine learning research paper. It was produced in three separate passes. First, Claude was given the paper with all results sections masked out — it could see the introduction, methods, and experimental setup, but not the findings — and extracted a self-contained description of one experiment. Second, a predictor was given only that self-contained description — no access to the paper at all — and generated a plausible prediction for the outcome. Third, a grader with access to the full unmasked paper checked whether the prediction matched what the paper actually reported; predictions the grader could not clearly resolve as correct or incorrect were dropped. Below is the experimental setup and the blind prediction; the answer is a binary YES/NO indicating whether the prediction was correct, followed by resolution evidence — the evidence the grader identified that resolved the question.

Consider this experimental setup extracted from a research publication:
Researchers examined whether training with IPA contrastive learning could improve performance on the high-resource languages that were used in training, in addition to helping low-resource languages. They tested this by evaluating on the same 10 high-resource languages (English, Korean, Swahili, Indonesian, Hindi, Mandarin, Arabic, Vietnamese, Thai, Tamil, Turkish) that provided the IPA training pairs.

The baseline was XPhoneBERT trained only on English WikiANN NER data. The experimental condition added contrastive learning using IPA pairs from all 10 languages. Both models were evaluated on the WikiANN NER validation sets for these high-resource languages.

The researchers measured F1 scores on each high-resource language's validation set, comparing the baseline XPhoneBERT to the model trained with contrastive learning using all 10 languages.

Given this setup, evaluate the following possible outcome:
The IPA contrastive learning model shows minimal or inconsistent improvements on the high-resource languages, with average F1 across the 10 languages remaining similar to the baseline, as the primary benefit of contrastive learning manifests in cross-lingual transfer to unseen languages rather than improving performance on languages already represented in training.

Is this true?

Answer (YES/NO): YES